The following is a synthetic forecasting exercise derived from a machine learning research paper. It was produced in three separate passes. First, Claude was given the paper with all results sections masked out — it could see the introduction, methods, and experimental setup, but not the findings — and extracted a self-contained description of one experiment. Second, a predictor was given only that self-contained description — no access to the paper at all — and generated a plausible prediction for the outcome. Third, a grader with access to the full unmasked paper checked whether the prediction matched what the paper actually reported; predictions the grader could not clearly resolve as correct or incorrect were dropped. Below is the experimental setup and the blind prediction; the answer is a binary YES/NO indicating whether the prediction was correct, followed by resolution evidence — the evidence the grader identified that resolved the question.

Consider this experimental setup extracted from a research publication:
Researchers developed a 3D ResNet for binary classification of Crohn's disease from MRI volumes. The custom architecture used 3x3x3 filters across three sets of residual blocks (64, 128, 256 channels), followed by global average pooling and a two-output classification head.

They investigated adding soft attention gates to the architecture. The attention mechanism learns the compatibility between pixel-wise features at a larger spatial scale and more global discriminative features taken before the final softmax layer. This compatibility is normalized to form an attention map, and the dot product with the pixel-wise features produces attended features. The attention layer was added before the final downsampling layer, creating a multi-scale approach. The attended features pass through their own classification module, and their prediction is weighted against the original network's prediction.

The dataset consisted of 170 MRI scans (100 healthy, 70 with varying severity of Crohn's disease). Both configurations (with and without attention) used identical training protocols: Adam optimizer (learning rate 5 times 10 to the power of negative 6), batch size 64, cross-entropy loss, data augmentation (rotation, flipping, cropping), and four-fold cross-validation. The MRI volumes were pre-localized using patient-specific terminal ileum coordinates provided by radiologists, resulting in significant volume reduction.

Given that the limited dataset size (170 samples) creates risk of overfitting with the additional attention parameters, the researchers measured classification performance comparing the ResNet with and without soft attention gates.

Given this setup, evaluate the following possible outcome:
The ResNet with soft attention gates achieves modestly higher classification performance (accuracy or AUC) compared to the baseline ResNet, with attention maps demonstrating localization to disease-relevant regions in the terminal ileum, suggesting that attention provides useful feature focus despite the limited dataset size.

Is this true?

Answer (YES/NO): YES